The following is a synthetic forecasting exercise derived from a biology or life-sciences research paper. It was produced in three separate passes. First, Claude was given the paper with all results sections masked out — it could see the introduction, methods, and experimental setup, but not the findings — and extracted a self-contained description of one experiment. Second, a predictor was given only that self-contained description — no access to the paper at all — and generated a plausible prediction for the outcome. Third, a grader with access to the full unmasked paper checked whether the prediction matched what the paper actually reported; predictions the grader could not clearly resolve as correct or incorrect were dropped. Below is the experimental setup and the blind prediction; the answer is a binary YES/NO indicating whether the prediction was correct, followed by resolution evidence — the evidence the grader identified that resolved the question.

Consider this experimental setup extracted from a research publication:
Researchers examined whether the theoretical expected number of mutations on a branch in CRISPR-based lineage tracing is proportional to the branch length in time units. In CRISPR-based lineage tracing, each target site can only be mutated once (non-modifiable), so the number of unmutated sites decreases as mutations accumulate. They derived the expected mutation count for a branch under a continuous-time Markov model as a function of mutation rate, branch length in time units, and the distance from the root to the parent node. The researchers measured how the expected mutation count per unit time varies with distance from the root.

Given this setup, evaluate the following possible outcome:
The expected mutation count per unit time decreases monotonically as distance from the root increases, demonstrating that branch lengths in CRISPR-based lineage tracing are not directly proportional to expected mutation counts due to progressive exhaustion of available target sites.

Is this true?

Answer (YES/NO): YES